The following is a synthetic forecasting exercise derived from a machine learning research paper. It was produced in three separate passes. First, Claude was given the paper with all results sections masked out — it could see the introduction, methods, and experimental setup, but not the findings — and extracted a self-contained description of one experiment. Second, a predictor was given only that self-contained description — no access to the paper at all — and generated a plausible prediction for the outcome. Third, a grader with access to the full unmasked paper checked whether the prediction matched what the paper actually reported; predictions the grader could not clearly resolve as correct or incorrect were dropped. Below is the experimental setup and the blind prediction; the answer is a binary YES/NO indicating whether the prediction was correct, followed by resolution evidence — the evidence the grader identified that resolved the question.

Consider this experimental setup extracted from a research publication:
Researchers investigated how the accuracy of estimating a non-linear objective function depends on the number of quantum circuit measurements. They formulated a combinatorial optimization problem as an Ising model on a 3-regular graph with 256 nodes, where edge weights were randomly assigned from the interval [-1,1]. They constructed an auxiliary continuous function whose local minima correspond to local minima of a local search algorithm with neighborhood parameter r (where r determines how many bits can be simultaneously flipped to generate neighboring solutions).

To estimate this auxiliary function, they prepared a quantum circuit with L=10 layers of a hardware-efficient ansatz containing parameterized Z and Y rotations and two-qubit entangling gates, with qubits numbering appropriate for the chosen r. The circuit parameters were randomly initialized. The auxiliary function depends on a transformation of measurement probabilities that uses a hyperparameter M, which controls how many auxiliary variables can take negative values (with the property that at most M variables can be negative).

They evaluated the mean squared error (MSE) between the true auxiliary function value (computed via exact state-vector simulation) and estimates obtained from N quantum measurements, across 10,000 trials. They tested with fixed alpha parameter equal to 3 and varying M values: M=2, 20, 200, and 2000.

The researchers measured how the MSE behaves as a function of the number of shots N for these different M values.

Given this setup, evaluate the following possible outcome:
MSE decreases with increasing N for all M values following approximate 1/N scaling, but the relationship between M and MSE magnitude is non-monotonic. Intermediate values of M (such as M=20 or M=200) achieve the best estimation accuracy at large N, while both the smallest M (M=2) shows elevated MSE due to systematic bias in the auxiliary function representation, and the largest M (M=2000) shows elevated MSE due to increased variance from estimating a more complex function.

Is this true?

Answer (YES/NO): NO